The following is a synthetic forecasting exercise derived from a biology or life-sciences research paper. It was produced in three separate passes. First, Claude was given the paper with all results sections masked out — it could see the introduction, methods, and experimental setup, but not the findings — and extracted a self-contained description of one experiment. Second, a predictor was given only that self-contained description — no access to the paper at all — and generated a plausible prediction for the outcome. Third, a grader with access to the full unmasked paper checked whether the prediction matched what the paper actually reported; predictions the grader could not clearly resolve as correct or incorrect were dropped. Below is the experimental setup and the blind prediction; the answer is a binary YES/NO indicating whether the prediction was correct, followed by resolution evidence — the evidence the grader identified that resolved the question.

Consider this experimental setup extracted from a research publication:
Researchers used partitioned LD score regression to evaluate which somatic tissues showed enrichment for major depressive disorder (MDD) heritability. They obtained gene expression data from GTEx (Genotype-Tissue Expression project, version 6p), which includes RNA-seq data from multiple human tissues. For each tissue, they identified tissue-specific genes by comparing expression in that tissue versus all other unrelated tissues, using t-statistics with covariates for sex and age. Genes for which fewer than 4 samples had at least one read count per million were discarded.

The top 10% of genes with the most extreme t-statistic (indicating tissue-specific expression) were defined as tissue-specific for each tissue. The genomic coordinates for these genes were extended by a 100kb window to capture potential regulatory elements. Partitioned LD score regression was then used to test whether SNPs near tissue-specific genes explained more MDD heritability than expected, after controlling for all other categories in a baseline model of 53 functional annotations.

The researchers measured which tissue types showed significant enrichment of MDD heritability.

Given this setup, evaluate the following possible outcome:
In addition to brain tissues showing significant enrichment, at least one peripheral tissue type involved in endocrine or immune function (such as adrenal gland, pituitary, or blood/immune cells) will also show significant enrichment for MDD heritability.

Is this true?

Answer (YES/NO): NO